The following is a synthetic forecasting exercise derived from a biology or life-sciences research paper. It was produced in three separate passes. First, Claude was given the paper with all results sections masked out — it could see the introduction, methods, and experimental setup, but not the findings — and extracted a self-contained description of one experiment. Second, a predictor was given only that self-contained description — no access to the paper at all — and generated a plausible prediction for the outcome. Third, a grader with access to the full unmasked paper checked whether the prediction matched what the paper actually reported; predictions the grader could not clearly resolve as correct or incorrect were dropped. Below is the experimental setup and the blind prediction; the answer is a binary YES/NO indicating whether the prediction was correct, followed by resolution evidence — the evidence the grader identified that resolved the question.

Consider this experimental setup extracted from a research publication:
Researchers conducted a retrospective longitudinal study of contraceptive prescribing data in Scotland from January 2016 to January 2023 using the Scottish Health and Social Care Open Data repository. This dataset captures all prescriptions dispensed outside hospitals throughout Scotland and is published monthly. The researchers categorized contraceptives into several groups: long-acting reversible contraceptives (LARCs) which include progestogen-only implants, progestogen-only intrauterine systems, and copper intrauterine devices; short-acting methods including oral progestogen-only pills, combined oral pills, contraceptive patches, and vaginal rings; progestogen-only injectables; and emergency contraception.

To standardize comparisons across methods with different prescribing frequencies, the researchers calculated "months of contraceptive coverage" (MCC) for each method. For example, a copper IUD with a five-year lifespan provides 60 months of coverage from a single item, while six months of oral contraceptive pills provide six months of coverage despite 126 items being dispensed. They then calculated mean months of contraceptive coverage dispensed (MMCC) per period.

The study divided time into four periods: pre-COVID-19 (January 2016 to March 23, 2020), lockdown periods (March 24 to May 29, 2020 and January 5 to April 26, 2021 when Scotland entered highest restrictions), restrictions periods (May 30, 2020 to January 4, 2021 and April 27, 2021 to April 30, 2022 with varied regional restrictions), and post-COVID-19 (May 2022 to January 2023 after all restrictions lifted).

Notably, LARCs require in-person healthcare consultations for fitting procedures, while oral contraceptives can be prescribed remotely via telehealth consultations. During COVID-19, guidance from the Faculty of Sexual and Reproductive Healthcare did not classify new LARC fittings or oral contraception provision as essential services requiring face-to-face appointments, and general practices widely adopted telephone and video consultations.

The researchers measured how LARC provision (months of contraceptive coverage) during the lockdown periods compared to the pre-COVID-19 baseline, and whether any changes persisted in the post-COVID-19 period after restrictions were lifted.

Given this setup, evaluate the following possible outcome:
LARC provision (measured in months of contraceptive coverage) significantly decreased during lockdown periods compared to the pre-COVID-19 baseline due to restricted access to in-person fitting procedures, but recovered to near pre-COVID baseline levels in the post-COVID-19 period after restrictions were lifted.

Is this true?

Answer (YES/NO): YES